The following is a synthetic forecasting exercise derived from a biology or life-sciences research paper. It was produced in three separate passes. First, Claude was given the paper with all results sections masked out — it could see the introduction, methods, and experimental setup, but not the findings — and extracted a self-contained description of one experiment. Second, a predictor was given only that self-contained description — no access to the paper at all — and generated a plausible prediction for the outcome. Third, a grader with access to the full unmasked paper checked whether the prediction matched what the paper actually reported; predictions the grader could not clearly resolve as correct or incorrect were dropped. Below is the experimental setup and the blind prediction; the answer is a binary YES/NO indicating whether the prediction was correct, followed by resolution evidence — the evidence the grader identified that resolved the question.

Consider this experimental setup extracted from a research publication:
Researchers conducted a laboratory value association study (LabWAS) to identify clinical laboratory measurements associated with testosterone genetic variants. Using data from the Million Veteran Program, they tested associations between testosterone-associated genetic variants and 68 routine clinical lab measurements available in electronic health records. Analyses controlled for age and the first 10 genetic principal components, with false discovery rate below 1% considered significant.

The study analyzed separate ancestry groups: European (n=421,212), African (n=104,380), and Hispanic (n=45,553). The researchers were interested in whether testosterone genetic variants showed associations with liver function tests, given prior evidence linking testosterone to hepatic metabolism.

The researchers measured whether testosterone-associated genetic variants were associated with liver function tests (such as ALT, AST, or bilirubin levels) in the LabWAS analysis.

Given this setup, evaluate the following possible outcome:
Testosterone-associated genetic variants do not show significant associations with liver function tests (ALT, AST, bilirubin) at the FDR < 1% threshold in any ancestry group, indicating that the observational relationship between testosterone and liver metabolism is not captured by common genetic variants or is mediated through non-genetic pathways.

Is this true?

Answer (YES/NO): NO